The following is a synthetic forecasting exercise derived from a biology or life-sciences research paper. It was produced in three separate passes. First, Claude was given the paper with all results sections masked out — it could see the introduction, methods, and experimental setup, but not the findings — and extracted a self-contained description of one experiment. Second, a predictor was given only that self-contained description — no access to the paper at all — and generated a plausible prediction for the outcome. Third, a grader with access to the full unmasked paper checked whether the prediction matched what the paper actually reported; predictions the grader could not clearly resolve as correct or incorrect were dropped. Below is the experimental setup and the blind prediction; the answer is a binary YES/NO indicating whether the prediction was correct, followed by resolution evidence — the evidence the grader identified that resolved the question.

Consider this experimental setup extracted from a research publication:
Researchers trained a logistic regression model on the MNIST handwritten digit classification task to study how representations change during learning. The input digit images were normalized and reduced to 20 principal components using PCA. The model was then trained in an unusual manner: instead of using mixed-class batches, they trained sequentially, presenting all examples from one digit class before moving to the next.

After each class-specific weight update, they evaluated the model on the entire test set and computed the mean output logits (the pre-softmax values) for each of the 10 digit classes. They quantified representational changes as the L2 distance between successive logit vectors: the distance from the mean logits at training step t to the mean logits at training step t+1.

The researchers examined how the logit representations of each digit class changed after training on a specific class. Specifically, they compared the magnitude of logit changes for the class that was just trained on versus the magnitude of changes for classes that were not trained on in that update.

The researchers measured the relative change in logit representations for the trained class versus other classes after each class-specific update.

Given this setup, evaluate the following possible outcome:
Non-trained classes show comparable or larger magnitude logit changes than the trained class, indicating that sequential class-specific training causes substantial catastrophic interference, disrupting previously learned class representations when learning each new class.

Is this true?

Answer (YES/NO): NO